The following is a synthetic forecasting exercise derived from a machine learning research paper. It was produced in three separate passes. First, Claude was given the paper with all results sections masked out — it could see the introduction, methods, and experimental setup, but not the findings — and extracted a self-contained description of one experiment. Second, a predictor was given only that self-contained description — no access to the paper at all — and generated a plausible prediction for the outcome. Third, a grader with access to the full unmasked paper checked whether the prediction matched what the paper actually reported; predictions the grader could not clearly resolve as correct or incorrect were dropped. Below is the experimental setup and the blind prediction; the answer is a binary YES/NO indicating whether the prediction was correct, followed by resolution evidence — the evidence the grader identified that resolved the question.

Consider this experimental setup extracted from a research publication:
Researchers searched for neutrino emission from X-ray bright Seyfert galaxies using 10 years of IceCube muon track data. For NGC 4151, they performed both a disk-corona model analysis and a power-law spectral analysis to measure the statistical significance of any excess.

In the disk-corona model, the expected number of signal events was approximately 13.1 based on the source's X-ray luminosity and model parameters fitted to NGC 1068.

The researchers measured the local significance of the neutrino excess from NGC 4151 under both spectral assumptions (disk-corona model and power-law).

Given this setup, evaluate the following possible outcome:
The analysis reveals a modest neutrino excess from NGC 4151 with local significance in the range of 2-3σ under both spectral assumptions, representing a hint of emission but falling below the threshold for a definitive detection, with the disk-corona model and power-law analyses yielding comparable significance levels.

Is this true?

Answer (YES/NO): NO